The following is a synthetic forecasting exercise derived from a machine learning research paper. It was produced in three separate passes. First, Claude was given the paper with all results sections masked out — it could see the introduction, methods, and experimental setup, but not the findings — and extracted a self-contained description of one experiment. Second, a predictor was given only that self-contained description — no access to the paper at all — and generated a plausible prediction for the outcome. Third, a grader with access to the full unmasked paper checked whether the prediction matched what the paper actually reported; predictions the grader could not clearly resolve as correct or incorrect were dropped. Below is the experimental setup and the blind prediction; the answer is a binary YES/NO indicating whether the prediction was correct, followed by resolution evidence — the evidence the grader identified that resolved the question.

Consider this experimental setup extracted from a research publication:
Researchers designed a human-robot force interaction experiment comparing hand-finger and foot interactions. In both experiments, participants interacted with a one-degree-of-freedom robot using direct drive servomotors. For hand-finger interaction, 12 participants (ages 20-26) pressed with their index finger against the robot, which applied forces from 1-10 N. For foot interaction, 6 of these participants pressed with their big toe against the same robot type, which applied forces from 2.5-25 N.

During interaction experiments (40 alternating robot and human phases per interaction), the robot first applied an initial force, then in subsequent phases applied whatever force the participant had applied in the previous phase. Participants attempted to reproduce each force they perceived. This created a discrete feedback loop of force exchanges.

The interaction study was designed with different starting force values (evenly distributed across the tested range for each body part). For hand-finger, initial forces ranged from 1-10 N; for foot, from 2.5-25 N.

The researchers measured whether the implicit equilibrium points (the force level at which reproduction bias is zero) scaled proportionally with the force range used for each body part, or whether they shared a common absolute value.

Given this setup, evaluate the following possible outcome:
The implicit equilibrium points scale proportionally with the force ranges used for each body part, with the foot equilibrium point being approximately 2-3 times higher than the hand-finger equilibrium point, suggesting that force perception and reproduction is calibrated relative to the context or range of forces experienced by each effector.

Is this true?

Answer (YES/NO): NO